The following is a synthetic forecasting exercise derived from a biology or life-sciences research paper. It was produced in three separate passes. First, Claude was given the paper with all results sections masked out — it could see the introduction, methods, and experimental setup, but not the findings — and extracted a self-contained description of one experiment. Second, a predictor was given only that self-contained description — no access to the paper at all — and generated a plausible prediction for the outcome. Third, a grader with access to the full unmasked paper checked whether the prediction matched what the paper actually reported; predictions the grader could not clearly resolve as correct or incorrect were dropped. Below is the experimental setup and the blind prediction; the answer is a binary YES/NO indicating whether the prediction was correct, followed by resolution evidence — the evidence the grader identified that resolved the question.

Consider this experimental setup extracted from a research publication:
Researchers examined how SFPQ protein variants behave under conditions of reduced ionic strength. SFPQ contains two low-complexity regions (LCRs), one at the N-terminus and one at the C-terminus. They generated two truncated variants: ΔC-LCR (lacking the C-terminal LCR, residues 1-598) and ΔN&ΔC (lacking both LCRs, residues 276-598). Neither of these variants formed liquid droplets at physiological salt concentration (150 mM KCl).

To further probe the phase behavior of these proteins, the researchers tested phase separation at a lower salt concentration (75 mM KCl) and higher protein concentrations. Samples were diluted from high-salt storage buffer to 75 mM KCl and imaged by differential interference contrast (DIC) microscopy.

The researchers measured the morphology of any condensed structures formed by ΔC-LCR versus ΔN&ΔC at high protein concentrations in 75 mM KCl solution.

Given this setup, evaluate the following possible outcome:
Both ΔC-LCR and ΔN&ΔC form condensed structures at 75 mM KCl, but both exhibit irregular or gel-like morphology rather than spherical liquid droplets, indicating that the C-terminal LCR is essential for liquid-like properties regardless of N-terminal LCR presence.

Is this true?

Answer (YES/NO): NO